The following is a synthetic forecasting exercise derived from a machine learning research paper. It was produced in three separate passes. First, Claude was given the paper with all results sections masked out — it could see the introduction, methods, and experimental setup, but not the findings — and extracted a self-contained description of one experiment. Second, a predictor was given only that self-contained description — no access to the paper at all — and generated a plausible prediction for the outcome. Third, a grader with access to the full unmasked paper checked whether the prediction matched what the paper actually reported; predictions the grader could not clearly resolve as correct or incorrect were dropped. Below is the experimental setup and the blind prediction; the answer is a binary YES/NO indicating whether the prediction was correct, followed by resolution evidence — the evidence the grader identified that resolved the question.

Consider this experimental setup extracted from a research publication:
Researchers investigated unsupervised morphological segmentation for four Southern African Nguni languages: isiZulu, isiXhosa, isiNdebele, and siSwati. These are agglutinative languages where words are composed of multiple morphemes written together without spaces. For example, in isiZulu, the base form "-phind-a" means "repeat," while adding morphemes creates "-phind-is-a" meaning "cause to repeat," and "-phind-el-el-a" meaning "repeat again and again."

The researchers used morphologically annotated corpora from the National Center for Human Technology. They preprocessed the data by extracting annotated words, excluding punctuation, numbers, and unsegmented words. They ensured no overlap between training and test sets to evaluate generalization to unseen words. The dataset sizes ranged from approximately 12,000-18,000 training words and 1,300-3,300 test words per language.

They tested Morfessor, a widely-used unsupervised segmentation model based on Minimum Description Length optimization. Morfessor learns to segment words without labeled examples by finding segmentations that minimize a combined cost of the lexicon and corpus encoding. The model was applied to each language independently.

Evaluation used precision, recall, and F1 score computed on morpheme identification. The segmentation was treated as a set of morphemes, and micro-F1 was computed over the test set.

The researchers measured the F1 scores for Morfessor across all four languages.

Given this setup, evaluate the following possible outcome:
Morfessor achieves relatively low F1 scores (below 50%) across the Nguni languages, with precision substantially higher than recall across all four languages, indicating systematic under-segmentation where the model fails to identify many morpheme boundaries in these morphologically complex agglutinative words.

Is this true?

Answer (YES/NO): NO